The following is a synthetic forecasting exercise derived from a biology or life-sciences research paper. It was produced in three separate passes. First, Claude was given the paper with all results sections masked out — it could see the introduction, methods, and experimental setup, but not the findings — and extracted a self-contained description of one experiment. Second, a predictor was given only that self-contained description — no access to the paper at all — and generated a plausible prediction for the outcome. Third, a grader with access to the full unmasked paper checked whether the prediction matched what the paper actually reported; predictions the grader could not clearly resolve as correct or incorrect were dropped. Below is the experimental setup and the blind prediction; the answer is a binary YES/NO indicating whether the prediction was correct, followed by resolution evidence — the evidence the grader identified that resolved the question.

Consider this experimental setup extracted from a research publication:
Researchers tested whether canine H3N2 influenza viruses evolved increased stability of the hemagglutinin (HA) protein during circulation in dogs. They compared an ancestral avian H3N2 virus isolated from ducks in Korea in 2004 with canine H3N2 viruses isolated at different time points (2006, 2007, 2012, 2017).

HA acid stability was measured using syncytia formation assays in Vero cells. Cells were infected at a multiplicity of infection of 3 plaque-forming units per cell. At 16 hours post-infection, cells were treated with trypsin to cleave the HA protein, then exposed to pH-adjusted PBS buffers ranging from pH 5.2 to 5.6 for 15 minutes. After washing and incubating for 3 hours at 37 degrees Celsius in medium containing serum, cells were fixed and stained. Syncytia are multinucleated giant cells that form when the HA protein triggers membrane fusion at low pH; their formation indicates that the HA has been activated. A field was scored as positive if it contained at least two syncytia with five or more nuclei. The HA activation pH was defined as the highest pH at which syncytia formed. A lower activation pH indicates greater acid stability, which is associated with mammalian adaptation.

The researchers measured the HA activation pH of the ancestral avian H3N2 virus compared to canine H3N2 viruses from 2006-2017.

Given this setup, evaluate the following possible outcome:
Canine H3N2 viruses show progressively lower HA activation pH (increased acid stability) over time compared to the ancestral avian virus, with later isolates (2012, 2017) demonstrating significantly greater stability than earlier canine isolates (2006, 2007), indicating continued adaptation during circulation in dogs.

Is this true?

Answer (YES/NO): NO